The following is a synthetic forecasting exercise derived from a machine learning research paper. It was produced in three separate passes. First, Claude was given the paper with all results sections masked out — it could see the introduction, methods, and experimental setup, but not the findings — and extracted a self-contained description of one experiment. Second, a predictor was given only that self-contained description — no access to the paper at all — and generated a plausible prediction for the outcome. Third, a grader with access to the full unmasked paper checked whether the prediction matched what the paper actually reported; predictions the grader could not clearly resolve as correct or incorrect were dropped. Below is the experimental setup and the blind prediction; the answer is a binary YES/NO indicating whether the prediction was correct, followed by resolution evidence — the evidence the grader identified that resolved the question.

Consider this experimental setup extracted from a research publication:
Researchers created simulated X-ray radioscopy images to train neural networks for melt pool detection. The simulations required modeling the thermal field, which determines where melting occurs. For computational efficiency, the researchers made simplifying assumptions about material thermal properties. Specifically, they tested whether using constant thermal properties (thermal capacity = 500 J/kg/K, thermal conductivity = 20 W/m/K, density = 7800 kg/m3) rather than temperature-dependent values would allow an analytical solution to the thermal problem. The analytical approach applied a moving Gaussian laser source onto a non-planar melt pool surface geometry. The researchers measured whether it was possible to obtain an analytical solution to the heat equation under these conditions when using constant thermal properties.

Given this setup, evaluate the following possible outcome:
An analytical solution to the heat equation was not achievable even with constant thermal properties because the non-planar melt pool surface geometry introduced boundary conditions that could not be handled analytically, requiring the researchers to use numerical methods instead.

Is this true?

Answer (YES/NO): NO